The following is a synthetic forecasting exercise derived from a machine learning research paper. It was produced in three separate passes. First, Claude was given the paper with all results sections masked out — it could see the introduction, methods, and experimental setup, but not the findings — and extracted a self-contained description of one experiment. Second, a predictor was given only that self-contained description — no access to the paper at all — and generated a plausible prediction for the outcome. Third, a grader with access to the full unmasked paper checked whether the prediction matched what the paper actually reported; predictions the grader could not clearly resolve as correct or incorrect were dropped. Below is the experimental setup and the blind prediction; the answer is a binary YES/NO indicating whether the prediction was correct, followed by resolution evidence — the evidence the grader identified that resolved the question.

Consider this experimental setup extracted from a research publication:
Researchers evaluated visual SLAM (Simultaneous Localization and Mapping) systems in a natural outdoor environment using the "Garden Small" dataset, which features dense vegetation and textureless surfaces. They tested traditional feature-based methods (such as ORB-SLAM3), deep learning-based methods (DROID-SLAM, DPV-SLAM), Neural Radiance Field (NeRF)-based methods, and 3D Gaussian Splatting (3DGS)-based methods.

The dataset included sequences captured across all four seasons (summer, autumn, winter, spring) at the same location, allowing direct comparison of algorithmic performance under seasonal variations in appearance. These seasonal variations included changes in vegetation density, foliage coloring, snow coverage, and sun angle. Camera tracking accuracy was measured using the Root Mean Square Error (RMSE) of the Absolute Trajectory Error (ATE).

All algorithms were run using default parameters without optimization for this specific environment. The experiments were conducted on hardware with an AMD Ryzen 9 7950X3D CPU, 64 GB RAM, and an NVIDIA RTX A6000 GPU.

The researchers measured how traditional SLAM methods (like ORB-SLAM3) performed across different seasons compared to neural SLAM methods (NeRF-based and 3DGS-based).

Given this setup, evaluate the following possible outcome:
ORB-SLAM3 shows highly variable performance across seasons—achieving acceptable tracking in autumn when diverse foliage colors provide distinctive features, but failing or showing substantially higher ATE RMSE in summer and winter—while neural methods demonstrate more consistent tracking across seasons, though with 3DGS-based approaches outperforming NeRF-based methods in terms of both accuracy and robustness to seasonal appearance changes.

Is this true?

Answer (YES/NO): NO